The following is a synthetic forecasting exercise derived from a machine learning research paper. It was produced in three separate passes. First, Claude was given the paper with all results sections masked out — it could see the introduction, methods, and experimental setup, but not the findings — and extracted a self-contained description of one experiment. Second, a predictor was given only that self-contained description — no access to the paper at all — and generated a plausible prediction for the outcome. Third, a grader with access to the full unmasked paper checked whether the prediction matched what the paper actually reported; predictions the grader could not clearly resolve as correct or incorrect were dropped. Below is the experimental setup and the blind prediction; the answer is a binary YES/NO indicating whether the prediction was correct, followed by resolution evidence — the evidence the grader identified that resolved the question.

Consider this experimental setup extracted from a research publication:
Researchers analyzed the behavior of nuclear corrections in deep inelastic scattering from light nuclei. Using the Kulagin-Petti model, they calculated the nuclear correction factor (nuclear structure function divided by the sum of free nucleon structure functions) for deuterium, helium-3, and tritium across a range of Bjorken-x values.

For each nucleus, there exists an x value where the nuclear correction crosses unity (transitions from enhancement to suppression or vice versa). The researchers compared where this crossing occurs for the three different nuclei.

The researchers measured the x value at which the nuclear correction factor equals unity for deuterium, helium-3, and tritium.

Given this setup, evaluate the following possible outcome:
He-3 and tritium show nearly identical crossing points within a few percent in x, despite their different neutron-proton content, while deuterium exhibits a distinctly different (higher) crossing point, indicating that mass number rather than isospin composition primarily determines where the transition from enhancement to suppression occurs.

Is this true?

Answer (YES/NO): NO